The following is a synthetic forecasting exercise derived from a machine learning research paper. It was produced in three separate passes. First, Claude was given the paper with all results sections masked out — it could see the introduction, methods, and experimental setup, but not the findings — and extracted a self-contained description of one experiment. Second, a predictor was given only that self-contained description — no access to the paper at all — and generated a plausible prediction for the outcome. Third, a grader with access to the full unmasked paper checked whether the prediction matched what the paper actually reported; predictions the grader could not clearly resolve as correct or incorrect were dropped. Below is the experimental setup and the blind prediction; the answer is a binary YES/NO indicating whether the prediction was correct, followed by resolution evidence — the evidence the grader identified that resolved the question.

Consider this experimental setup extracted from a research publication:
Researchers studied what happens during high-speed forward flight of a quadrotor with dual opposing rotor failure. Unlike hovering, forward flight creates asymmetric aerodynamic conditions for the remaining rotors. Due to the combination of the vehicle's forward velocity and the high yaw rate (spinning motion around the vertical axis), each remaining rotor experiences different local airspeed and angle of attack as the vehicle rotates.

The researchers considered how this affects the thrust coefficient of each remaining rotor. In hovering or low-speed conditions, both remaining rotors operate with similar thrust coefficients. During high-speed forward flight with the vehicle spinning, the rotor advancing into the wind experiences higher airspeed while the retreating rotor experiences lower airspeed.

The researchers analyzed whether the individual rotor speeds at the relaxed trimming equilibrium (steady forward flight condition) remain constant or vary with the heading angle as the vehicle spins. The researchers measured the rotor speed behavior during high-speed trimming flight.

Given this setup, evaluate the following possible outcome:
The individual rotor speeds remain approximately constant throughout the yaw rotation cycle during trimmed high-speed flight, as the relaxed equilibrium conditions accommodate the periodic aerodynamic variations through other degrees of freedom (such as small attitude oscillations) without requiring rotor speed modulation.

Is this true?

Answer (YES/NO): NO